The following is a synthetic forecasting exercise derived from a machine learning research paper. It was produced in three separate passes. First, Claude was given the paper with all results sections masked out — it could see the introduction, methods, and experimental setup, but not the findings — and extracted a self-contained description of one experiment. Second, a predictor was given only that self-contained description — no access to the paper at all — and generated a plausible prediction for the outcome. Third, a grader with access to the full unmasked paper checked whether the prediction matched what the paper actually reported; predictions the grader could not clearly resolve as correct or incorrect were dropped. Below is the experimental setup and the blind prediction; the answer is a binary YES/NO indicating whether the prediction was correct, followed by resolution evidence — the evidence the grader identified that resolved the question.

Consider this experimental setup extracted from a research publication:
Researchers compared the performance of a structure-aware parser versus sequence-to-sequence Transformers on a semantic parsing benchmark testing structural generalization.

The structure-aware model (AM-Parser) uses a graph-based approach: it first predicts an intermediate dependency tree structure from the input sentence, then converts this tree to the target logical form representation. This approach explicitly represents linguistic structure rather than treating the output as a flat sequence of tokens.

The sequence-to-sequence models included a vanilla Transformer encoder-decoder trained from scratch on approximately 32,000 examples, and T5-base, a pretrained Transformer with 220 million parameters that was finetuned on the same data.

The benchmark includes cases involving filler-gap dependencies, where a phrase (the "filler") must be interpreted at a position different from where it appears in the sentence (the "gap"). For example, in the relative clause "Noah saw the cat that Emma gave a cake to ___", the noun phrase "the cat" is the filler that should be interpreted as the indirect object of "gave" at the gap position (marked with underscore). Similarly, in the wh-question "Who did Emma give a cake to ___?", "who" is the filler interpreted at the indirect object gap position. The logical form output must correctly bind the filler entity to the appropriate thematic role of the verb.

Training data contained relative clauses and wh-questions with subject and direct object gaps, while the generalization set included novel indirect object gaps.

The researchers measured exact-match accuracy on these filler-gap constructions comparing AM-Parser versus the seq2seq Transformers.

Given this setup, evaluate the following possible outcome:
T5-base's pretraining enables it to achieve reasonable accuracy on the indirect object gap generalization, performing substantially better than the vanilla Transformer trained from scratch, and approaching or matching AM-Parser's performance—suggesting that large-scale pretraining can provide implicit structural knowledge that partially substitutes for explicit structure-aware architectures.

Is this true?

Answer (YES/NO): NO